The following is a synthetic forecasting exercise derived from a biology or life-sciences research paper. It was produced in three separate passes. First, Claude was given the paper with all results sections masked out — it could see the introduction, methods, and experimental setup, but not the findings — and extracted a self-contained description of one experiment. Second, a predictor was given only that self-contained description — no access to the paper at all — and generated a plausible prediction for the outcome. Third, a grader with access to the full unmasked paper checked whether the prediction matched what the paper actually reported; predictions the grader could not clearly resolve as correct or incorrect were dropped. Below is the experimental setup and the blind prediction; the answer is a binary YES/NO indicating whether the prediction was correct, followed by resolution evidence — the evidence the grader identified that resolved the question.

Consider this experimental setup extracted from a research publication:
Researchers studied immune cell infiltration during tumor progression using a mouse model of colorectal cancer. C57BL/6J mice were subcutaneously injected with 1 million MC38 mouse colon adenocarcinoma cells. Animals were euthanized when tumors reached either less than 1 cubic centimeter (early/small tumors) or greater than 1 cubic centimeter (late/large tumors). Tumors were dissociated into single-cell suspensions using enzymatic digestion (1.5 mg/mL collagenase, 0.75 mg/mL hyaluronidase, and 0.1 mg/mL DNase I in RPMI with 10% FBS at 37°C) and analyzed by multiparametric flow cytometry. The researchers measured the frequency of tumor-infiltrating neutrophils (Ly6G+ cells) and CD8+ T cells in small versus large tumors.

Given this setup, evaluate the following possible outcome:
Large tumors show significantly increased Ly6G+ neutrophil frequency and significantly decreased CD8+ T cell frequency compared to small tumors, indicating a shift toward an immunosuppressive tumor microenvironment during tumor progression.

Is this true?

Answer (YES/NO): NO